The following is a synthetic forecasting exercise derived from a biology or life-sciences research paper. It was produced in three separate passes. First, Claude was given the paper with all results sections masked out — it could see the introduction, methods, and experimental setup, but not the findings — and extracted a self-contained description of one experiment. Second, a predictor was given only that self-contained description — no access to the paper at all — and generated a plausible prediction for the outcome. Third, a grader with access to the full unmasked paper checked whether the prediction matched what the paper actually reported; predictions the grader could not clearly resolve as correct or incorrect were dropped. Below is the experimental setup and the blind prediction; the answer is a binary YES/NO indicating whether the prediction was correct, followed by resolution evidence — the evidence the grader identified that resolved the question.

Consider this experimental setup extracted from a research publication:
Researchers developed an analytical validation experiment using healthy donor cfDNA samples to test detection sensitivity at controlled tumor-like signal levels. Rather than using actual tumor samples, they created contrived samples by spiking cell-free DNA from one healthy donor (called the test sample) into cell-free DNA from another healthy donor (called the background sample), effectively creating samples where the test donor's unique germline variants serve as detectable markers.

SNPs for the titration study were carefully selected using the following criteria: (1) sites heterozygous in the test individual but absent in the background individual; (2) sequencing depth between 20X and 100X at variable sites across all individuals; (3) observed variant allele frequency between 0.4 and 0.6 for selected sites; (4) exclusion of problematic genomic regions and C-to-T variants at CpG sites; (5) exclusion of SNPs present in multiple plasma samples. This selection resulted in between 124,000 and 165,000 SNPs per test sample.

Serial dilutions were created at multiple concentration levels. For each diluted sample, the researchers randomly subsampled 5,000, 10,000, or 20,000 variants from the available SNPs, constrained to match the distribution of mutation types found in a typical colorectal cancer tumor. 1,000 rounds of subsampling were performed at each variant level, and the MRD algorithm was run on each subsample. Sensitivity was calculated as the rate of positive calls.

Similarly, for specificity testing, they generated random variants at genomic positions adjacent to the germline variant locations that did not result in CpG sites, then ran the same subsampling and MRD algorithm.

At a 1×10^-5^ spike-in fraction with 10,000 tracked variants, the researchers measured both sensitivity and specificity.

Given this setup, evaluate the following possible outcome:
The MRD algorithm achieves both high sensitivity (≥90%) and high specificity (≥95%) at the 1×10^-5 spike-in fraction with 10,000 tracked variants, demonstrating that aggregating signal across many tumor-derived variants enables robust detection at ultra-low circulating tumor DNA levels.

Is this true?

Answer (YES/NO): YES